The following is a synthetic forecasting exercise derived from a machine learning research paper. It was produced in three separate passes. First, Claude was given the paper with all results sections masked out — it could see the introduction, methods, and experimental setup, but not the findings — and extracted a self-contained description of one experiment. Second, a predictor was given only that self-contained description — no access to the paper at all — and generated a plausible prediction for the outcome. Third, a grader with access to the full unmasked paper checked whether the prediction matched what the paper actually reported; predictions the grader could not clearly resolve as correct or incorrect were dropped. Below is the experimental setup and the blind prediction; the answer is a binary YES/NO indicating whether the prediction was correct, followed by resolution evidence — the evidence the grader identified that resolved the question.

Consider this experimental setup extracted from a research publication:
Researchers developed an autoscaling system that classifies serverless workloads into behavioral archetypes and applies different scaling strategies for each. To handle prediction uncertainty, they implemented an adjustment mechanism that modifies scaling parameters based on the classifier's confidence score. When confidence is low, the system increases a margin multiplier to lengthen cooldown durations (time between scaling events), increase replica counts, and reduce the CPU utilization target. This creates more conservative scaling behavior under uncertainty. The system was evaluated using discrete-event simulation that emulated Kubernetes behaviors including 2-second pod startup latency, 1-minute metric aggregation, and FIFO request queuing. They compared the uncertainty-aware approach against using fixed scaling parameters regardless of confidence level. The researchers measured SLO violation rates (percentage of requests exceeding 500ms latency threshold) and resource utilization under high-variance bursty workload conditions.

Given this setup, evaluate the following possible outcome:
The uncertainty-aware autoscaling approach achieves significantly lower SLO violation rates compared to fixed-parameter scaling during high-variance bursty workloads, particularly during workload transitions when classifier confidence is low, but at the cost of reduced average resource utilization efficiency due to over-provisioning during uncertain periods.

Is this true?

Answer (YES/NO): NO